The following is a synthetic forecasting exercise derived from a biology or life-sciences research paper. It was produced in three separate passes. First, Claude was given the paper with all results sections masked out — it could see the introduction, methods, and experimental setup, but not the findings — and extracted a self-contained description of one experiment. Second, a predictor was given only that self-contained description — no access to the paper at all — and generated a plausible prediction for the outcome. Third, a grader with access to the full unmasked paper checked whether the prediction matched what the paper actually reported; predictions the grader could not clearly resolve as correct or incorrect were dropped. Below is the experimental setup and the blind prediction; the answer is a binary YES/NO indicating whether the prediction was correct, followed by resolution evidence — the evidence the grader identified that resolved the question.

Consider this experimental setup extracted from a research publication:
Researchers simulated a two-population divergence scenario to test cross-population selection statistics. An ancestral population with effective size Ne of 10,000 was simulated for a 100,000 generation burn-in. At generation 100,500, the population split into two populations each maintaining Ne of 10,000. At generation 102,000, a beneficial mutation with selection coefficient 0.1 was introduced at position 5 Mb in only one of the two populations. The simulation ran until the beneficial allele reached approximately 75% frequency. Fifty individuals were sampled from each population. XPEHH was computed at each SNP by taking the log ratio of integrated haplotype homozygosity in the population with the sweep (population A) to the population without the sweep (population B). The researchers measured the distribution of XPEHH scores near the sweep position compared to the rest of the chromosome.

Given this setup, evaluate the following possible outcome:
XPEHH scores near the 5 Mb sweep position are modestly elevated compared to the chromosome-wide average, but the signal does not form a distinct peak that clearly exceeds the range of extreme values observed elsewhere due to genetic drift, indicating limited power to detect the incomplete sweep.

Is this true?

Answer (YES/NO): NO